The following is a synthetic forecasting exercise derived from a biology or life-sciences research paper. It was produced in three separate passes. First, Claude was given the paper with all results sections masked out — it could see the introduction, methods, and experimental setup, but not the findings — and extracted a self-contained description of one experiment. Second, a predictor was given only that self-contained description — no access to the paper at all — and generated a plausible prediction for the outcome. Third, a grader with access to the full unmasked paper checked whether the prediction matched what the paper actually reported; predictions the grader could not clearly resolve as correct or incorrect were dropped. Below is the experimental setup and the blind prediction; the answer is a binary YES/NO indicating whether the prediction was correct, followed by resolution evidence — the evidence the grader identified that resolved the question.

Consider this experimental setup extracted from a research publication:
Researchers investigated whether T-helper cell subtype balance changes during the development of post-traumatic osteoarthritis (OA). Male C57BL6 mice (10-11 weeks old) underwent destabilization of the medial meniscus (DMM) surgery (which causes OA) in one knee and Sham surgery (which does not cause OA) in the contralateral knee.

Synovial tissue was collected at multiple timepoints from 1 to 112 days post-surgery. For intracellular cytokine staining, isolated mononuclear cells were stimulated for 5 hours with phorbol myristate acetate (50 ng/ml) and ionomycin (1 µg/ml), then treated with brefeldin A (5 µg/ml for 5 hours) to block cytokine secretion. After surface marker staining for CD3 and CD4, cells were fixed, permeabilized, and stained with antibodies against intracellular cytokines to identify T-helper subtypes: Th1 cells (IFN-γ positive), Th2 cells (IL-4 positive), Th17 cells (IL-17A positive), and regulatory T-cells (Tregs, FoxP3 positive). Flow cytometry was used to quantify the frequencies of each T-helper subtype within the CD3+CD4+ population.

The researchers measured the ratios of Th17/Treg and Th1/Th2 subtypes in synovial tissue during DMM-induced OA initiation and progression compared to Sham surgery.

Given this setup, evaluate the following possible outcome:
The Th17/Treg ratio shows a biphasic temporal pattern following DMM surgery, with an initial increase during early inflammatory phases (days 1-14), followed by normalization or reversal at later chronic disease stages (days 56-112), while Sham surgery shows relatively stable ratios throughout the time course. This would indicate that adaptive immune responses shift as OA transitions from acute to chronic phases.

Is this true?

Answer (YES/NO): NO